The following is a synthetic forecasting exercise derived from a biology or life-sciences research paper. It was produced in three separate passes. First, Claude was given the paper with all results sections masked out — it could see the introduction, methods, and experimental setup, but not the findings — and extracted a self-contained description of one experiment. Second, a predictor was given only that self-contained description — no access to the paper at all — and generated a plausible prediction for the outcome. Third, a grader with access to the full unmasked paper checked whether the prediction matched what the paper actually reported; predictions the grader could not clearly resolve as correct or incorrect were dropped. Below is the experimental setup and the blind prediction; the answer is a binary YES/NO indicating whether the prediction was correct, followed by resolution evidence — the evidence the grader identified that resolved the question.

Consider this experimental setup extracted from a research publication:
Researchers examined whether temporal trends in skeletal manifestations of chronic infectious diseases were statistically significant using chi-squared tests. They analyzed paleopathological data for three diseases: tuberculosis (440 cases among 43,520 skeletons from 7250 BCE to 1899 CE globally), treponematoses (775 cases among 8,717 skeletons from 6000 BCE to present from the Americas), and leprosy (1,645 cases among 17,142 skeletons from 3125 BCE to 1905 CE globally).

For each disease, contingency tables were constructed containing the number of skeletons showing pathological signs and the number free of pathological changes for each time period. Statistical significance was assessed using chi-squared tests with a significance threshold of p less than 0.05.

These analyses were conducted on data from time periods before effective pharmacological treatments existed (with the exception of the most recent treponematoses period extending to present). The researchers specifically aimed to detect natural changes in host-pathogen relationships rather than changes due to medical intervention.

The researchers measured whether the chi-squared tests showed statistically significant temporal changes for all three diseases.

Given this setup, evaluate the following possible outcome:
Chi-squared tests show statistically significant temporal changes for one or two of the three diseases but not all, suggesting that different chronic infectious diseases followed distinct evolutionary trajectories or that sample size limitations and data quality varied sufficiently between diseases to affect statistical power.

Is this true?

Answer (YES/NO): NO